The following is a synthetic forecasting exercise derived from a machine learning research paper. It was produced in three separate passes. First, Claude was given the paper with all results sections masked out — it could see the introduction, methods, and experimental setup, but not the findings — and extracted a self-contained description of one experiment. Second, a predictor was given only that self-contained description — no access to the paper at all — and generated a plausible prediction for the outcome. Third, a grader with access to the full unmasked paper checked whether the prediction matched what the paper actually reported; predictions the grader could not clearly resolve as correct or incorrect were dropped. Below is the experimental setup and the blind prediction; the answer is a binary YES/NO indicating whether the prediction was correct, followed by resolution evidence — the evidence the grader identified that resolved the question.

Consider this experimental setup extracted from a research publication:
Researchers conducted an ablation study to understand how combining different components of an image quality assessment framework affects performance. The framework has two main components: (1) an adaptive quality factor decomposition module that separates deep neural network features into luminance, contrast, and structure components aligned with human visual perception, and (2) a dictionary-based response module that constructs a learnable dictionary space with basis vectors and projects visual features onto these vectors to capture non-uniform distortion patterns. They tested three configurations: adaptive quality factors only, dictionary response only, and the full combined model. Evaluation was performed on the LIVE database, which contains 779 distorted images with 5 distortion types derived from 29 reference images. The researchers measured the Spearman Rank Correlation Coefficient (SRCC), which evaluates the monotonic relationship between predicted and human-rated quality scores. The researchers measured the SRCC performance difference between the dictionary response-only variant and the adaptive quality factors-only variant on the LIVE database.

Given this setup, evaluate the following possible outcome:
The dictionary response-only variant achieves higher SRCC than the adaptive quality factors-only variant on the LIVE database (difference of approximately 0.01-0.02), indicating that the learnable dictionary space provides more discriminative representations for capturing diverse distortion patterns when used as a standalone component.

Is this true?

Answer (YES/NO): NO